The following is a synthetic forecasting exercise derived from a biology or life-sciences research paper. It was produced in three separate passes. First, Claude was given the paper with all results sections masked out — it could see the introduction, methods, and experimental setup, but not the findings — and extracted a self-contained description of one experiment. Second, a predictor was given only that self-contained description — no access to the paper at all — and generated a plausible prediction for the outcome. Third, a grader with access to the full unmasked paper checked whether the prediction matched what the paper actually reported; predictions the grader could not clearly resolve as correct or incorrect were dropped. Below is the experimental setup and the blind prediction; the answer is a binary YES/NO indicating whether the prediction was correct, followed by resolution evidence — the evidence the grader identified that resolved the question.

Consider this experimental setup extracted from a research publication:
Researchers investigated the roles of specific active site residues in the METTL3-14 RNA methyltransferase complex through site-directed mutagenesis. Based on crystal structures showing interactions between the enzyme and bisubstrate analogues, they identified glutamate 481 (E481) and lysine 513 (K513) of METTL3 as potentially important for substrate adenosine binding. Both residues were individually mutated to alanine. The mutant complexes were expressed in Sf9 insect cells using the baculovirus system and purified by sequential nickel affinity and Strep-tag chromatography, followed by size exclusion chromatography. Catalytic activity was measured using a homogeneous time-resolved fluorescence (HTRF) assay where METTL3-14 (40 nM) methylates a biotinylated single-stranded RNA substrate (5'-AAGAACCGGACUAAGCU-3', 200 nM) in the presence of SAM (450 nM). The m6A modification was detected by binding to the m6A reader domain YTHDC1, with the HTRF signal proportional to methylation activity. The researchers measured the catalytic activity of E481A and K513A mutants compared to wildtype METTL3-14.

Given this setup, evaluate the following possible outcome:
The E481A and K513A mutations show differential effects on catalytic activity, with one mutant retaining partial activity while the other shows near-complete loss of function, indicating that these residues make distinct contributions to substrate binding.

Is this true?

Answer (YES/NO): NO